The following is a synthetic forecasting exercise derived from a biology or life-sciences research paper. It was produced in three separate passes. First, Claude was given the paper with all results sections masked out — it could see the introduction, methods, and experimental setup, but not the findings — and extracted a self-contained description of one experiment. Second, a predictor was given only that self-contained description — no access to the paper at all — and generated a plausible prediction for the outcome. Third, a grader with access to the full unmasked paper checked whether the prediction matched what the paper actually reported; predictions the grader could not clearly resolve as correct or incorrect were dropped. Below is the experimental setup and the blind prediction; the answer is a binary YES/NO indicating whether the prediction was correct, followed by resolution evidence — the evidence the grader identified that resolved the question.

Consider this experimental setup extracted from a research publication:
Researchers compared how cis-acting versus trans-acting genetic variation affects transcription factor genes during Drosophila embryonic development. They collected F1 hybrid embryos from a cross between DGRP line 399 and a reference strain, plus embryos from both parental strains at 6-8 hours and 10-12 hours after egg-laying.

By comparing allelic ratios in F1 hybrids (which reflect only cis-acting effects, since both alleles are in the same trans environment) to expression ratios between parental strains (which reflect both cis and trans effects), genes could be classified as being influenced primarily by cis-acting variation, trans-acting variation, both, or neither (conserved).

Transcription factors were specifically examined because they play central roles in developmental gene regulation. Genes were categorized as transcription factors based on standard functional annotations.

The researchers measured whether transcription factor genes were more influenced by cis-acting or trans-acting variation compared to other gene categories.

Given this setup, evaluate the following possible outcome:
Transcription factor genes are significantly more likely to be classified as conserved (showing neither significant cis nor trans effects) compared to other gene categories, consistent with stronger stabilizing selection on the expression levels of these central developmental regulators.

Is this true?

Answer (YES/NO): NO